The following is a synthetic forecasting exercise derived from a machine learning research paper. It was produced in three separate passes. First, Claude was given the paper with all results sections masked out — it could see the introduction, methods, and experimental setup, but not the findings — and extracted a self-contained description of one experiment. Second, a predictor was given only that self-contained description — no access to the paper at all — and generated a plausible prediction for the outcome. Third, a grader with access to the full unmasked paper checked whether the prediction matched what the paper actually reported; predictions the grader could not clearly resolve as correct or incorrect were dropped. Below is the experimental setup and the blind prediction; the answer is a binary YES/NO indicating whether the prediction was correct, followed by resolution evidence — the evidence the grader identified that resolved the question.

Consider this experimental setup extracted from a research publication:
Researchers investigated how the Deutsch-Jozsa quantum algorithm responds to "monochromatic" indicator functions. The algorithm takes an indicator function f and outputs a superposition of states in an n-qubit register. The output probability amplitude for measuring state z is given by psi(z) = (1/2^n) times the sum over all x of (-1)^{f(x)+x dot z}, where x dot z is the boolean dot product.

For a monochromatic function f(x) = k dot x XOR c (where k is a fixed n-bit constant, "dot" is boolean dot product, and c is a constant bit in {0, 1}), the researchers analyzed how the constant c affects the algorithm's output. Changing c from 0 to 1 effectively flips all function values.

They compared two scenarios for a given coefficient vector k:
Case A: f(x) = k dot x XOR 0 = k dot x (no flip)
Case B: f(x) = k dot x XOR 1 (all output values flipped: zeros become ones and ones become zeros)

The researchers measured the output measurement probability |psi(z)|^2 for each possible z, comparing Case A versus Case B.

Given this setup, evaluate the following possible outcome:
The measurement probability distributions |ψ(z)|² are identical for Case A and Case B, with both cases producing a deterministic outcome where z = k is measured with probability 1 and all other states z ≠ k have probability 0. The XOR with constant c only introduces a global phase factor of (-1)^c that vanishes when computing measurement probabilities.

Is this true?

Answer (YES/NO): YES